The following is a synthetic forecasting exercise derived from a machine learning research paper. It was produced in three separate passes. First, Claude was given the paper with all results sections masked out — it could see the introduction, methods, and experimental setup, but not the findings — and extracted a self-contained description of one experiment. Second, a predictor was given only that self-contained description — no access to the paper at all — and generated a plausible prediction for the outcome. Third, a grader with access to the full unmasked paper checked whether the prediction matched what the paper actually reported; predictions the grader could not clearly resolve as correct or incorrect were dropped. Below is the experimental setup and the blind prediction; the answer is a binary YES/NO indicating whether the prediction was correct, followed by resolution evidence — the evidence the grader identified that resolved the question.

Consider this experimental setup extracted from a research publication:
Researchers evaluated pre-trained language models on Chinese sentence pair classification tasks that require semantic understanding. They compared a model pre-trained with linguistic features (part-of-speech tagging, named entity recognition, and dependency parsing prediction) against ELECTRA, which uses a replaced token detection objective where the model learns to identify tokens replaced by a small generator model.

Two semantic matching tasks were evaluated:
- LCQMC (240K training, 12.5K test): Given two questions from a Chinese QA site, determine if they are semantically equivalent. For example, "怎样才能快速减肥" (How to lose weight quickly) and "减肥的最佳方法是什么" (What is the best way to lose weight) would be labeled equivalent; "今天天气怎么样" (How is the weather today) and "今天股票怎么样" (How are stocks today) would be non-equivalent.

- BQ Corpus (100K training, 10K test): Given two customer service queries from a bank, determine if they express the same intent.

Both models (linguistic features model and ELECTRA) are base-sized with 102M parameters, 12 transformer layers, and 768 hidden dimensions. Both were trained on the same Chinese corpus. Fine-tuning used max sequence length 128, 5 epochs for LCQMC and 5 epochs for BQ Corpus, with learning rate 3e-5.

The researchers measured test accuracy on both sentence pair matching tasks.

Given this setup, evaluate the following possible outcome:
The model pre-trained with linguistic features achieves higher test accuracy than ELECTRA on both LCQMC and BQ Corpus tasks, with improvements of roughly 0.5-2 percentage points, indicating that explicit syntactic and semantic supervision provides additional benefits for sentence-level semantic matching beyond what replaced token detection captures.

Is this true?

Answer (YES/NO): NO